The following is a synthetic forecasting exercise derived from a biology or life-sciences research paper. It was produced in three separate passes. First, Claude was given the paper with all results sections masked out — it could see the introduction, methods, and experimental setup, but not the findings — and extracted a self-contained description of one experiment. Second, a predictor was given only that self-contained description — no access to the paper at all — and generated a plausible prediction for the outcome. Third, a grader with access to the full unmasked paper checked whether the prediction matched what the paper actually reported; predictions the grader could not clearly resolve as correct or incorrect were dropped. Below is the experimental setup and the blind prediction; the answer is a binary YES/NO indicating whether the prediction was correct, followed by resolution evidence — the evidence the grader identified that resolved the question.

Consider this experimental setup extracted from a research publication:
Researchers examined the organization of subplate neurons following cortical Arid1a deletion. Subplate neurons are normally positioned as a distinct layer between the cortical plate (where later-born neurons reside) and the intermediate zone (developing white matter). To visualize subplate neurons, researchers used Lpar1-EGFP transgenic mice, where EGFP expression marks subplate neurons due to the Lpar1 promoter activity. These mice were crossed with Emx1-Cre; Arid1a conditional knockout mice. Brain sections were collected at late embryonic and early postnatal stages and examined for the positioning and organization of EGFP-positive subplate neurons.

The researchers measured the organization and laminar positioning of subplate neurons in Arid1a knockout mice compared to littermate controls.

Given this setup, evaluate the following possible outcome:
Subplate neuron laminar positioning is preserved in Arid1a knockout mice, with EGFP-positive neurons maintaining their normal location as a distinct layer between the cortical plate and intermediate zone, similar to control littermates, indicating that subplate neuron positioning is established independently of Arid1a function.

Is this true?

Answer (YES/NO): NO